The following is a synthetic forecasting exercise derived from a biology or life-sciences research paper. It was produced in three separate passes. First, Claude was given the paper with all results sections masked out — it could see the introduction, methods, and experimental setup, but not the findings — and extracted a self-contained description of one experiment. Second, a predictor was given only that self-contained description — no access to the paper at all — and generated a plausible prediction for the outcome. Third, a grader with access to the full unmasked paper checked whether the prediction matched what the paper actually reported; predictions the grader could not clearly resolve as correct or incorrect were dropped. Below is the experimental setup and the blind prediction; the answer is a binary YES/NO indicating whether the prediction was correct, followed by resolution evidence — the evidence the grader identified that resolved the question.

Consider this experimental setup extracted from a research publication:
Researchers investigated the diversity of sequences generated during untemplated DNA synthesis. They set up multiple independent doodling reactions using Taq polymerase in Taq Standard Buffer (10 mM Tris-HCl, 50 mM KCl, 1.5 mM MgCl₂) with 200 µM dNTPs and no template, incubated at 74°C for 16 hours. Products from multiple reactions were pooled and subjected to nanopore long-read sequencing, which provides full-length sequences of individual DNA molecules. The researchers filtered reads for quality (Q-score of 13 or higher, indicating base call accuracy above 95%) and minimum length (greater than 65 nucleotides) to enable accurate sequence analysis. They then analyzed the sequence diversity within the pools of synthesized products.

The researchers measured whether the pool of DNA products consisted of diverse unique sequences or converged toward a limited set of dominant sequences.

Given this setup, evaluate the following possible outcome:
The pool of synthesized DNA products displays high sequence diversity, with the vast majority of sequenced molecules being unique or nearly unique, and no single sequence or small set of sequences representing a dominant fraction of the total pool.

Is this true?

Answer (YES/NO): NO